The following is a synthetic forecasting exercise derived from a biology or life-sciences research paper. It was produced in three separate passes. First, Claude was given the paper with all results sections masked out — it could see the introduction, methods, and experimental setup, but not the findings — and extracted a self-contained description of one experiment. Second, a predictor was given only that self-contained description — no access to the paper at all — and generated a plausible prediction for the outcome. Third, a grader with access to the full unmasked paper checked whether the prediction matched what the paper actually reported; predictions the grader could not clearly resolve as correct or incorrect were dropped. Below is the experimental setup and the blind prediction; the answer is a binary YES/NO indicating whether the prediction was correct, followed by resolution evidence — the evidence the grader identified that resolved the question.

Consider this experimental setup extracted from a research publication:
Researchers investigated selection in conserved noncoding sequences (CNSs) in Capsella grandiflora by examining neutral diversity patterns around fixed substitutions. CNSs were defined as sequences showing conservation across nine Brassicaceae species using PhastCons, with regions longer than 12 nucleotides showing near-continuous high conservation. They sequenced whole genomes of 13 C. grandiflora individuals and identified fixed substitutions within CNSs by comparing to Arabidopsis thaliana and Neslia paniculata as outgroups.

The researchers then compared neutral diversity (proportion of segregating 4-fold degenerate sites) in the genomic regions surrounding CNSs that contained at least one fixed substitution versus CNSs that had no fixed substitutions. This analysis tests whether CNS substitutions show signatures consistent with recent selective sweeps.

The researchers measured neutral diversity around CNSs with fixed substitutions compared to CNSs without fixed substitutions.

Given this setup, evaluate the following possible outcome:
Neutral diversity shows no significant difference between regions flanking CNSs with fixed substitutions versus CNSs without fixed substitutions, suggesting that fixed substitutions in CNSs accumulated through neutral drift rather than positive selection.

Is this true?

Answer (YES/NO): NO